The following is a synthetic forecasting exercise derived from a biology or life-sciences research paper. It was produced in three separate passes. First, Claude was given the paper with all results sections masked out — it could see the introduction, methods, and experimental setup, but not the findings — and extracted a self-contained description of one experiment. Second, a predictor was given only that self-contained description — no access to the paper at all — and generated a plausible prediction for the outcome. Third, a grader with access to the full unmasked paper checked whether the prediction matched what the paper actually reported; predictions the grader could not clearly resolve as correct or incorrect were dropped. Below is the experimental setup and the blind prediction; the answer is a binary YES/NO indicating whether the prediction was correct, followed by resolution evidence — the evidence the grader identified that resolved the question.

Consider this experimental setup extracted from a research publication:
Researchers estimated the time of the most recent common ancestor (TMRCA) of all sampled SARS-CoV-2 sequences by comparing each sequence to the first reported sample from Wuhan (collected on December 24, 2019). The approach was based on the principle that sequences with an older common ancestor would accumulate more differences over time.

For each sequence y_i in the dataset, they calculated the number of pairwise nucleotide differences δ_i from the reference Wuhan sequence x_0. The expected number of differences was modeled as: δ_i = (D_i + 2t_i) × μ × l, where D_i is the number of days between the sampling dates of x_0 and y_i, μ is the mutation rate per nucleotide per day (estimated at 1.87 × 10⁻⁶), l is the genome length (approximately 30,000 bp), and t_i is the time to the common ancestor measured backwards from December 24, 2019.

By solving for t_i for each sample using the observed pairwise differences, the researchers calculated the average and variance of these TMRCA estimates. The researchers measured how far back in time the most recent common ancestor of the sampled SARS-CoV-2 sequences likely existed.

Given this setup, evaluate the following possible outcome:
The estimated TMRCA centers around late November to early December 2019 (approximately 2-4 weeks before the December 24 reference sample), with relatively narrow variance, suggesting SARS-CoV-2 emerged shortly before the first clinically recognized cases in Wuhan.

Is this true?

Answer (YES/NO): NO